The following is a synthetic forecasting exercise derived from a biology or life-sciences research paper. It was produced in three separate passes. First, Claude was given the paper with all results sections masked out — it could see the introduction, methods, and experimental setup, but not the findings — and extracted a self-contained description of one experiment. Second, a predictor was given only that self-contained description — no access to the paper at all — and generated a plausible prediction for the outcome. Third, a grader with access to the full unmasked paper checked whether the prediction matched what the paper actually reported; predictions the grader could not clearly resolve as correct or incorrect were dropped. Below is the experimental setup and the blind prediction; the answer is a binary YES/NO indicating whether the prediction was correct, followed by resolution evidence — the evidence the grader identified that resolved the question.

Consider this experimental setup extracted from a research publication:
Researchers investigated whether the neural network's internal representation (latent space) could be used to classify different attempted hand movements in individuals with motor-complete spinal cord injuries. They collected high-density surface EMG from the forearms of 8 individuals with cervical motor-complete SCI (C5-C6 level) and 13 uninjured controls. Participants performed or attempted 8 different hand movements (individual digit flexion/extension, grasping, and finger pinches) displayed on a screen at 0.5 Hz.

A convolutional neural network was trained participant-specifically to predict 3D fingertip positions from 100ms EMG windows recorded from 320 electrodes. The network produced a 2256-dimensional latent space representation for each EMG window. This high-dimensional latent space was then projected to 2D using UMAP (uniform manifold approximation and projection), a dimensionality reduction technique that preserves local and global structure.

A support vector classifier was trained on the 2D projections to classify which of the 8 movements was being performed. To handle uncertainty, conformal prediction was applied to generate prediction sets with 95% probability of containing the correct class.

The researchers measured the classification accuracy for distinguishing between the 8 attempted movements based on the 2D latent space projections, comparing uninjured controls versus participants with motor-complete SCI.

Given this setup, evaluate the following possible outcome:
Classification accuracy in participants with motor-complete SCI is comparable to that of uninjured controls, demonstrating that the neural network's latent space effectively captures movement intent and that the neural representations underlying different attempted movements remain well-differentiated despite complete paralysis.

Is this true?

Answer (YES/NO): YES